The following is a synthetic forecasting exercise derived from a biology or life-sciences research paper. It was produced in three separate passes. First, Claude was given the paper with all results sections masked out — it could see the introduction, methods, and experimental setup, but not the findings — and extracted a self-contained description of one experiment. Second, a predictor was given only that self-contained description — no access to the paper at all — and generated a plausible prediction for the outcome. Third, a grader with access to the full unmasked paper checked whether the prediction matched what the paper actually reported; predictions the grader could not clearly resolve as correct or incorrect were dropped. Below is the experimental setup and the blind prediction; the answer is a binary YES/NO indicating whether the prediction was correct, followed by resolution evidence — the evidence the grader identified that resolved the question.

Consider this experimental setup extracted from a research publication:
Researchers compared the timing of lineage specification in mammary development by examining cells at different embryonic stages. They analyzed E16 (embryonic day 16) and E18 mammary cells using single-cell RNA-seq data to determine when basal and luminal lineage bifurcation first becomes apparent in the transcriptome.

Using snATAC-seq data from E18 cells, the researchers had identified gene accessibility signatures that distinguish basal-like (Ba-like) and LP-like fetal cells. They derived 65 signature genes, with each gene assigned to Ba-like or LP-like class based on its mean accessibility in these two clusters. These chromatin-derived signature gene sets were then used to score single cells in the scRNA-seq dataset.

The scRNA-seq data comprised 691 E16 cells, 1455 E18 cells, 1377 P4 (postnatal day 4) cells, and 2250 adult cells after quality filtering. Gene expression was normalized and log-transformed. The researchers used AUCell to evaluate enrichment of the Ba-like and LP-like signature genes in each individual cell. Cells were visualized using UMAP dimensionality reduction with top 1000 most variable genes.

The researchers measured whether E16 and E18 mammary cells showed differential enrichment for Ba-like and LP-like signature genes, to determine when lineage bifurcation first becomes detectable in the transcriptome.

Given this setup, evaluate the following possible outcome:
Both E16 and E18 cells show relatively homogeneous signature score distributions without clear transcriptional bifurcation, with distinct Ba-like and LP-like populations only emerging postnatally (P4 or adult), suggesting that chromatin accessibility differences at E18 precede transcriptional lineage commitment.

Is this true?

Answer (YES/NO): NO